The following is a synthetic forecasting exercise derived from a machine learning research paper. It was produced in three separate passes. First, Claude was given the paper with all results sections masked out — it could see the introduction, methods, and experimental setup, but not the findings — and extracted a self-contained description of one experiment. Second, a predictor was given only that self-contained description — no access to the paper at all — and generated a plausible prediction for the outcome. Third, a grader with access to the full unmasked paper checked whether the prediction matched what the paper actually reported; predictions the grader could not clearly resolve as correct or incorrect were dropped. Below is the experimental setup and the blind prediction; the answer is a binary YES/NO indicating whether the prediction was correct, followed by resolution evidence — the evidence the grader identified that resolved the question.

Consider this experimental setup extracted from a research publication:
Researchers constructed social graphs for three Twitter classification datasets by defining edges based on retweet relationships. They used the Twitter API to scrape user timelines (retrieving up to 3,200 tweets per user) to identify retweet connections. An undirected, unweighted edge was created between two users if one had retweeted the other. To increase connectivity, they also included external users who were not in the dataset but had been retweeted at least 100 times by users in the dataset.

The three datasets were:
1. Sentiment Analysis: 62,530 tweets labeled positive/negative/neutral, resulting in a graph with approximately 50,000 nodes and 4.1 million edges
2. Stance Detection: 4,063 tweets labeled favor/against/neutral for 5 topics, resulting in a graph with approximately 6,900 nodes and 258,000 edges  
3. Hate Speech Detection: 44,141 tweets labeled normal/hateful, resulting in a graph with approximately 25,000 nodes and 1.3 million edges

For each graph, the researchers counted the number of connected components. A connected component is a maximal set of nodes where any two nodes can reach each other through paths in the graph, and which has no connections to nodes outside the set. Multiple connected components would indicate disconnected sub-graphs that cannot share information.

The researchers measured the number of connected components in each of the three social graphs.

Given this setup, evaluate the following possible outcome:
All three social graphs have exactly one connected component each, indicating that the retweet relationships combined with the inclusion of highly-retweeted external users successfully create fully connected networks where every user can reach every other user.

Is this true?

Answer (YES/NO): YES